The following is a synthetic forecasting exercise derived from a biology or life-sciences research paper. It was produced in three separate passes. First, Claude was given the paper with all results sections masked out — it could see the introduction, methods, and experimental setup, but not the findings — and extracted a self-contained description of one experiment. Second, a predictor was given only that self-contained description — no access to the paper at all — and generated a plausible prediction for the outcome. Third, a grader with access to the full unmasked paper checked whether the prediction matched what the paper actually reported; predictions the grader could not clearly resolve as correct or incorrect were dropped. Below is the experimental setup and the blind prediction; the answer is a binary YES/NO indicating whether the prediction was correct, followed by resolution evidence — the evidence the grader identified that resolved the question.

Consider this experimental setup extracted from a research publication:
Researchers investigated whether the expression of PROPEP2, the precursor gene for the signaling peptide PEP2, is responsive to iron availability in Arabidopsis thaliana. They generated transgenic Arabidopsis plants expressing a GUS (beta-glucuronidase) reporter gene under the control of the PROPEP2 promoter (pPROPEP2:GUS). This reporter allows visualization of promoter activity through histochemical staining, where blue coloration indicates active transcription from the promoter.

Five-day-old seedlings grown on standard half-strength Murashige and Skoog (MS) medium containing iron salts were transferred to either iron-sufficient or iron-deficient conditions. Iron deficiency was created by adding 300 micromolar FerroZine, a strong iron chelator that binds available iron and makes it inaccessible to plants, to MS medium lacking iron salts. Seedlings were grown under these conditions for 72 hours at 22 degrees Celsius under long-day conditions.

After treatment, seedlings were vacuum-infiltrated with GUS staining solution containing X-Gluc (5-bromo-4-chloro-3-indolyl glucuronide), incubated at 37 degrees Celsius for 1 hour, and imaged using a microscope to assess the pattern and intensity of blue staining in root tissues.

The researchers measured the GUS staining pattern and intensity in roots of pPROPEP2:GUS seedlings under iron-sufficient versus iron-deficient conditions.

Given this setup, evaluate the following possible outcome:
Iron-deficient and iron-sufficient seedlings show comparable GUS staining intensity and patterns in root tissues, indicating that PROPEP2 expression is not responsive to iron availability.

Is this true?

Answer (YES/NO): NO